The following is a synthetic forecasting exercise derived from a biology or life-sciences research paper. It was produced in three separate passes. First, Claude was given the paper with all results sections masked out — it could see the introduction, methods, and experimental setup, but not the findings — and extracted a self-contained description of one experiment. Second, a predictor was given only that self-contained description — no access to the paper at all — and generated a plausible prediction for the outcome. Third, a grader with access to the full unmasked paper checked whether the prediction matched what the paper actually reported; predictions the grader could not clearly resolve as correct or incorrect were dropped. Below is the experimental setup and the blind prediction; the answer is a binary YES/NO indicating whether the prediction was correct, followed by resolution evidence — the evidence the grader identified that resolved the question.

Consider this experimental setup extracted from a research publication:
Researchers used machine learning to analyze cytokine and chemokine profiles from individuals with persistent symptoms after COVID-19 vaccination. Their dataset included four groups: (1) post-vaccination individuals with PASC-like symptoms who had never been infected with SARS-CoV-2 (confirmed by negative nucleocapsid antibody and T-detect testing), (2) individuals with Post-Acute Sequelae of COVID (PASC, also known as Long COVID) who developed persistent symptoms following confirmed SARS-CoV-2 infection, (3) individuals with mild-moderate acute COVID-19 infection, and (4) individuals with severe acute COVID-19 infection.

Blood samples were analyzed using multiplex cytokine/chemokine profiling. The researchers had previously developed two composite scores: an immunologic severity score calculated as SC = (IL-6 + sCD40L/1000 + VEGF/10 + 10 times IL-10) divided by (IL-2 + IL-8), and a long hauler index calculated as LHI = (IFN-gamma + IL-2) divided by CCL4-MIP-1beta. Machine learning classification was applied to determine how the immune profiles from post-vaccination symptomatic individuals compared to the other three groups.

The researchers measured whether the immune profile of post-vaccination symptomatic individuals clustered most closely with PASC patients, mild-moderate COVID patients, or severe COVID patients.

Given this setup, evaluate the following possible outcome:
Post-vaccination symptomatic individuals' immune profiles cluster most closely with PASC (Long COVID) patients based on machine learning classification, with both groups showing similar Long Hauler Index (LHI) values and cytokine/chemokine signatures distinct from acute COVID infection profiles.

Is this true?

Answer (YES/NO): NO